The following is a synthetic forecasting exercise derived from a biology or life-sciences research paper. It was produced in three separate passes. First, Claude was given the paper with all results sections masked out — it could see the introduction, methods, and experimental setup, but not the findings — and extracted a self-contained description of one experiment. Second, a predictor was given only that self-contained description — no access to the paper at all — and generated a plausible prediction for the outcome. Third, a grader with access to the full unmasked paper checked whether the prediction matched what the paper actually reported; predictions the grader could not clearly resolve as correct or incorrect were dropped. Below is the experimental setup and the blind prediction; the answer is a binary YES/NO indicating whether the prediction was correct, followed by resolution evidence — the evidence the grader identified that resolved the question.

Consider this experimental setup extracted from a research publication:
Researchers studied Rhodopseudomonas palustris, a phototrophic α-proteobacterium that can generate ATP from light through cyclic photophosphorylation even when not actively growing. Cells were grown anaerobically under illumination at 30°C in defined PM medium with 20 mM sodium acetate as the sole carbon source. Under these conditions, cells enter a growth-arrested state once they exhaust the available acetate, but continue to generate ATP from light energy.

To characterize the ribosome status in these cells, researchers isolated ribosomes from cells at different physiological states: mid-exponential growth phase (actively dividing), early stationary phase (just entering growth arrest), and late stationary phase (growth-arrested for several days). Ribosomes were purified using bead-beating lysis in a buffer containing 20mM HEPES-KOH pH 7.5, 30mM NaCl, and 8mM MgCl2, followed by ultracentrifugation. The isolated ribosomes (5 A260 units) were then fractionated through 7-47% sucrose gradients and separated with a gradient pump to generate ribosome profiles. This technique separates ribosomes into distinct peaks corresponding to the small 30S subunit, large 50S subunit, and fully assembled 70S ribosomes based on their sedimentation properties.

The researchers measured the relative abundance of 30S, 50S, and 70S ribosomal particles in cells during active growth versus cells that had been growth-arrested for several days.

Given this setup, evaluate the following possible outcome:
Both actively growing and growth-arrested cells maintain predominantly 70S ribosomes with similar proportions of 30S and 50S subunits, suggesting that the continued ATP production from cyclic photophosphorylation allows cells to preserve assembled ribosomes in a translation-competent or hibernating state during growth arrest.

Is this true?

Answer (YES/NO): YES